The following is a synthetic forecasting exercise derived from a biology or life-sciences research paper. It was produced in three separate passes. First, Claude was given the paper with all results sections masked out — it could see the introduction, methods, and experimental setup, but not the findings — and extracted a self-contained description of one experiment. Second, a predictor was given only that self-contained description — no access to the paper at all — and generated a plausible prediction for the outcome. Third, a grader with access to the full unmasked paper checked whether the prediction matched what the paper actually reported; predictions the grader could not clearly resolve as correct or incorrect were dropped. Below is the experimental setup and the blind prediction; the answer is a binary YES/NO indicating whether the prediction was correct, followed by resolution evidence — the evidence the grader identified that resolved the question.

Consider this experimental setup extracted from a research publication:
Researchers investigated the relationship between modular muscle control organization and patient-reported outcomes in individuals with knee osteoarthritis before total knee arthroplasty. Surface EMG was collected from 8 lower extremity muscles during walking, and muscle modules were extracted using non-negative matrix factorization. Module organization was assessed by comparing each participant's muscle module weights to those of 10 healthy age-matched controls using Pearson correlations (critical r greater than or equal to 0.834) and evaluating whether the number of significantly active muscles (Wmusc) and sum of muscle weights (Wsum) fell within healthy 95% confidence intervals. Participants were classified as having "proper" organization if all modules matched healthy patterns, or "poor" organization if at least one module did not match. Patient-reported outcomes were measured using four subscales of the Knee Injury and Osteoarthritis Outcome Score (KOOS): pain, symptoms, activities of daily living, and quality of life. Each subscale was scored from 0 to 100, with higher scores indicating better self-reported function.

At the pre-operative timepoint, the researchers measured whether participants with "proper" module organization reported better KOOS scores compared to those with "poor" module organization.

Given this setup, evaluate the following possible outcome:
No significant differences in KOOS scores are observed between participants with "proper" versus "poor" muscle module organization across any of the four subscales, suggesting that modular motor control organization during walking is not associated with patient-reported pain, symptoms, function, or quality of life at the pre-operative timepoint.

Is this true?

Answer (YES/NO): YES